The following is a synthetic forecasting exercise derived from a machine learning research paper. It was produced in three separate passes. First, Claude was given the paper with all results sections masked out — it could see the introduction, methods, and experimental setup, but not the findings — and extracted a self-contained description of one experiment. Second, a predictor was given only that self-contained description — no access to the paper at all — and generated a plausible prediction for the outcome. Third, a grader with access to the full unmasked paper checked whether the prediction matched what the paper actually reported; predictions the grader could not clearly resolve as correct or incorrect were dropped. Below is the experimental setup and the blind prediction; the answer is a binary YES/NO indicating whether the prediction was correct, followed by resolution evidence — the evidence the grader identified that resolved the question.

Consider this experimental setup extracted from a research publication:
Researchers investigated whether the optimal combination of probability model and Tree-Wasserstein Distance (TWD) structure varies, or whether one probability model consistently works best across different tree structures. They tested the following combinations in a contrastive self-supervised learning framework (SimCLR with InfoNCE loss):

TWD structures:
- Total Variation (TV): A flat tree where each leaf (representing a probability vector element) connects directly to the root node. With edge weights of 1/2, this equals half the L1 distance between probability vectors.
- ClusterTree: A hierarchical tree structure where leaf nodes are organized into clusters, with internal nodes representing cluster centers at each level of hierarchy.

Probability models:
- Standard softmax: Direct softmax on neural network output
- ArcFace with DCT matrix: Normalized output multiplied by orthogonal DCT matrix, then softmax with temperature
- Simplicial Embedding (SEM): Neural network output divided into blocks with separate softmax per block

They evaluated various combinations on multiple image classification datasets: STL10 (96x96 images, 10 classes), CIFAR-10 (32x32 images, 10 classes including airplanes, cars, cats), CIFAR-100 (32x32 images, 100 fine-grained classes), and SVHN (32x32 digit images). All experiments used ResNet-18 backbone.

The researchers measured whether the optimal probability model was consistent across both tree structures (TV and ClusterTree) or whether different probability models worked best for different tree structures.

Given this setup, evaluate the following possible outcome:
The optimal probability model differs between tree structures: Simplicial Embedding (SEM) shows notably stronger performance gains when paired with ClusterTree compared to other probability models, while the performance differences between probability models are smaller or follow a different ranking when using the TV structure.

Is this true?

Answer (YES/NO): YES